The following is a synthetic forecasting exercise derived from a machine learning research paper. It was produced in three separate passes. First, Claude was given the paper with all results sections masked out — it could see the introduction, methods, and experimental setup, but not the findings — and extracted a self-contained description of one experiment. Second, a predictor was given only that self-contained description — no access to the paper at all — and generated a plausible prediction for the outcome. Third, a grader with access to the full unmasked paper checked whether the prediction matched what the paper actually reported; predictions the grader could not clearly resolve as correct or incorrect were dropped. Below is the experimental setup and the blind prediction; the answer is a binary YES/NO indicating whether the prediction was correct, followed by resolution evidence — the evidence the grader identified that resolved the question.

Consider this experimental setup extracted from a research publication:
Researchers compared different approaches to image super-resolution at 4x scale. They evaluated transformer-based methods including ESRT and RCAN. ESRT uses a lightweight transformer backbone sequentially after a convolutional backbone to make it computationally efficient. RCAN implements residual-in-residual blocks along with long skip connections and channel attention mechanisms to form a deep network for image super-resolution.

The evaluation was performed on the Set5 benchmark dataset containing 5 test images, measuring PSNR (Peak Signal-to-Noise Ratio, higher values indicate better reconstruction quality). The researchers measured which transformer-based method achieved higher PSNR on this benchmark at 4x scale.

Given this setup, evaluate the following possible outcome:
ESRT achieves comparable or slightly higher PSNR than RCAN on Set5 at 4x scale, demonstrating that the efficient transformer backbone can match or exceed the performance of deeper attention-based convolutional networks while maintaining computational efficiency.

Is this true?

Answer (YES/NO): NO